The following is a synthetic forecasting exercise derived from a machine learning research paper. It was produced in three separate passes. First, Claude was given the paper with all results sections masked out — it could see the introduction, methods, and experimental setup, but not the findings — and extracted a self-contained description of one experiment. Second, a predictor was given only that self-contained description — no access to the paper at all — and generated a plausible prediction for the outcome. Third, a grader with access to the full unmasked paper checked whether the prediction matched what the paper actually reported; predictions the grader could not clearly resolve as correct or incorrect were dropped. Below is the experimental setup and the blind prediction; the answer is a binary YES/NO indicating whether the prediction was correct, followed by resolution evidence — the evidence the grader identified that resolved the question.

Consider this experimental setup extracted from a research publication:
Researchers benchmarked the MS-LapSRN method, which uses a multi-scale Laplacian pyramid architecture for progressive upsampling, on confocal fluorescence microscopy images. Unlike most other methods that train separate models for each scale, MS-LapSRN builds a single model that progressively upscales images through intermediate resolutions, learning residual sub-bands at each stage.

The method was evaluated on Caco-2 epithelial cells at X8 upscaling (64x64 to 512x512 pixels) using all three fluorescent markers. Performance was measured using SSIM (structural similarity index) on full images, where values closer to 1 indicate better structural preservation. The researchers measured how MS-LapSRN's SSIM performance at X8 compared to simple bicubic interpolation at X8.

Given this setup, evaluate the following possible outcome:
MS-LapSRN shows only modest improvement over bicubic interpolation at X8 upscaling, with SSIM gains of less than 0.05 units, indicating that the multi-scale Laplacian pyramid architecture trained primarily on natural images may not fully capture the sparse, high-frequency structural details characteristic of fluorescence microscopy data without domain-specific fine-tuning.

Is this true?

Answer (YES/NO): NO